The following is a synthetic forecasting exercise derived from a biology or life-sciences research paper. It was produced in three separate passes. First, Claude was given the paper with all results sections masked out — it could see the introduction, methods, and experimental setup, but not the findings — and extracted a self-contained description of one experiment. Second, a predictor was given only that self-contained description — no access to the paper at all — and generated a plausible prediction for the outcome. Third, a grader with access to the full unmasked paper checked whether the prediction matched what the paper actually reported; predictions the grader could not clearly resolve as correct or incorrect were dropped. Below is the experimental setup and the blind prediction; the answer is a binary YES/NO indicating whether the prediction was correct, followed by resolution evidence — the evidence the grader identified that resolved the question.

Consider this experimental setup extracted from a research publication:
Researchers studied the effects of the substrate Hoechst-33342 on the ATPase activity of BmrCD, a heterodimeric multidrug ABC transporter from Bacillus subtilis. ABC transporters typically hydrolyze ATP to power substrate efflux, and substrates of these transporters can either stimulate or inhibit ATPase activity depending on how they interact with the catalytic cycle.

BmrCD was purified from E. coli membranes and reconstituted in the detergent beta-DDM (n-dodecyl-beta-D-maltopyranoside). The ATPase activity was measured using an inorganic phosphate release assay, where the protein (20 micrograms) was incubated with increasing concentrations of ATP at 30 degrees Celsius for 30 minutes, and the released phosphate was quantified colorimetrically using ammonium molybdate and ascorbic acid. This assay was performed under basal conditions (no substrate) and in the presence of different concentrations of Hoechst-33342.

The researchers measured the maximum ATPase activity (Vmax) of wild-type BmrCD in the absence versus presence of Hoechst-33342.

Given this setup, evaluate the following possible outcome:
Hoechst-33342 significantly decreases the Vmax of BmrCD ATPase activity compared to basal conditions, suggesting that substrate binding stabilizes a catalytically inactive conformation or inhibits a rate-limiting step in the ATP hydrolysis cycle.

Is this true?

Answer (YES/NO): NO